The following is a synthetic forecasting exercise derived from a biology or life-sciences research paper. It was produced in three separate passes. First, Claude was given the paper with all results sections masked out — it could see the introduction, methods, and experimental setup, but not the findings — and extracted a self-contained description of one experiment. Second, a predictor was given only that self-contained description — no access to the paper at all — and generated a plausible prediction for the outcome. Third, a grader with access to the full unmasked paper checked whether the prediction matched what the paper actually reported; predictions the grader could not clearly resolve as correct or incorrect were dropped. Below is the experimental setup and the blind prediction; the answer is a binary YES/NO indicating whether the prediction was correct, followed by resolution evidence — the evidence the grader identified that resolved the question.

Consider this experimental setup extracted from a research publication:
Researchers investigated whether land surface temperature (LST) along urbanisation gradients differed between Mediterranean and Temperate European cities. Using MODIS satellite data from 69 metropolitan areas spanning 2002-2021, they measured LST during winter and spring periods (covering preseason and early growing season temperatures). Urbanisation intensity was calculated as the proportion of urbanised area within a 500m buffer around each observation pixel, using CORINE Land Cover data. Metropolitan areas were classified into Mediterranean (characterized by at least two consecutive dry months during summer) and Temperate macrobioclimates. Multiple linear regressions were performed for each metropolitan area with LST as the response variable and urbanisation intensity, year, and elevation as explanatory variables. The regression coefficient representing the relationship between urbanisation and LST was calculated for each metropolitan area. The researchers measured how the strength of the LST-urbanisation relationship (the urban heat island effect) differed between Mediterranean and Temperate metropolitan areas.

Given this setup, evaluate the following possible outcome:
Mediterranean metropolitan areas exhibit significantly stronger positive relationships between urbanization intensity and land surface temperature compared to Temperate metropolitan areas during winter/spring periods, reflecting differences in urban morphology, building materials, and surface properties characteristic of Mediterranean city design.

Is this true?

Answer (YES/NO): NO